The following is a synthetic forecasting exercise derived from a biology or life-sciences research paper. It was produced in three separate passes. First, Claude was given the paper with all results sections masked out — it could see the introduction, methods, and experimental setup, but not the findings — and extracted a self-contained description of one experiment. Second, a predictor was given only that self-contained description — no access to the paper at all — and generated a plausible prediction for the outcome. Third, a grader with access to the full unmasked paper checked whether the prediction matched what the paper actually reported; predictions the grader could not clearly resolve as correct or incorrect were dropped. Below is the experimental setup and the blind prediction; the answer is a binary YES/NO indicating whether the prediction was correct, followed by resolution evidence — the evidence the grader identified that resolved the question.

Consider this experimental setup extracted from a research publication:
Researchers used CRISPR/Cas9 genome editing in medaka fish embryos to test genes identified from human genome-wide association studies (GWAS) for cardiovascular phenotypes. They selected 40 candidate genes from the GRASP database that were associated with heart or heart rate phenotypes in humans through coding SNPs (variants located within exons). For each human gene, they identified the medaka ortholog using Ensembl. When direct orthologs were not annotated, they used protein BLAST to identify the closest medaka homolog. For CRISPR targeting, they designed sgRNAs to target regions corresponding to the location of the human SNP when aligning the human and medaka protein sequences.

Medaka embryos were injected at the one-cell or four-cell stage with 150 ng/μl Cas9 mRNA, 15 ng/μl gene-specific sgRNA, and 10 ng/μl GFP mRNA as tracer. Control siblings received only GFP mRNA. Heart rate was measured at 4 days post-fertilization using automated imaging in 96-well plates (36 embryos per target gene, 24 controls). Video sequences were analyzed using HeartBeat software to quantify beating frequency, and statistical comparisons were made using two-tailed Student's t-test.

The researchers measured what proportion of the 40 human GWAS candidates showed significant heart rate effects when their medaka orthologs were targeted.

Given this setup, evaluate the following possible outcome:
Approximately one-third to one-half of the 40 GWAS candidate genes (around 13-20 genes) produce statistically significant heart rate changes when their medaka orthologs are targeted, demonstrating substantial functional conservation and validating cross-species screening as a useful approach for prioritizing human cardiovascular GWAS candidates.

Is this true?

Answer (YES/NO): YES